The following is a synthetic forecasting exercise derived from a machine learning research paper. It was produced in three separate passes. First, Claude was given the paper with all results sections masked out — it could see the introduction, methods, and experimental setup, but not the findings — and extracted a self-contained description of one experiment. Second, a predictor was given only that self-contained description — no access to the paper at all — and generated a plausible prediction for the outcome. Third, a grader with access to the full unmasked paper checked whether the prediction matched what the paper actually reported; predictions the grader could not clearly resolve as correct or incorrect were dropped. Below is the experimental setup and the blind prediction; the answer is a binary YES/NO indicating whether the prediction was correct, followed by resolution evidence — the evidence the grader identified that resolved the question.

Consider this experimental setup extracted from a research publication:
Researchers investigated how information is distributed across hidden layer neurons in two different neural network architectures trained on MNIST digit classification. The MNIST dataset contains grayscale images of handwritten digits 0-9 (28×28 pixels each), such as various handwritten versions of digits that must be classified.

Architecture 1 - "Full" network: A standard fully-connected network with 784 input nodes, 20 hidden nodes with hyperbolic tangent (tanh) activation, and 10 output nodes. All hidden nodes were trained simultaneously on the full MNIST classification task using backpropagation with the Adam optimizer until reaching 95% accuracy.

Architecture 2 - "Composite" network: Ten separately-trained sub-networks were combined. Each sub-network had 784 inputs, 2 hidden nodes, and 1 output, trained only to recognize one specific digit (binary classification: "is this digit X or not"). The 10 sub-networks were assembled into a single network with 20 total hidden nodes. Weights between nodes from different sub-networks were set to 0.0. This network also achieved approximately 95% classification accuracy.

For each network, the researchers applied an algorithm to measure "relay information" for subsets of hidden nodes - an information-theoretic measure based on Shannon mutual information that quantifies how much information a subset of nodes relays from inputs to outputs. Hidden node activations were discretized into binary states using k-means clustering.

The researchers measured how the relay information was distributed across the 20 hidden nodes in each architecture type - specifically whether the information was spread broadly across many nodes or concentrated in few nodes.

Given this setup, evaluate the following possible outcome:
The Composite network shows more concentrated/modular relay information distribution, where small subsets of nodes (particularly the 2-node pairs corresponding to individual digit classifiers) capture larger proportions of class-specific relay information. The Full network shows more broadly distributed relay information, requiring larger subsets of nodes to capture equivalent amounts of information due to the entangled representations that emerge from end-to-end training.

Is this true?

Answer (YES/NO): YES